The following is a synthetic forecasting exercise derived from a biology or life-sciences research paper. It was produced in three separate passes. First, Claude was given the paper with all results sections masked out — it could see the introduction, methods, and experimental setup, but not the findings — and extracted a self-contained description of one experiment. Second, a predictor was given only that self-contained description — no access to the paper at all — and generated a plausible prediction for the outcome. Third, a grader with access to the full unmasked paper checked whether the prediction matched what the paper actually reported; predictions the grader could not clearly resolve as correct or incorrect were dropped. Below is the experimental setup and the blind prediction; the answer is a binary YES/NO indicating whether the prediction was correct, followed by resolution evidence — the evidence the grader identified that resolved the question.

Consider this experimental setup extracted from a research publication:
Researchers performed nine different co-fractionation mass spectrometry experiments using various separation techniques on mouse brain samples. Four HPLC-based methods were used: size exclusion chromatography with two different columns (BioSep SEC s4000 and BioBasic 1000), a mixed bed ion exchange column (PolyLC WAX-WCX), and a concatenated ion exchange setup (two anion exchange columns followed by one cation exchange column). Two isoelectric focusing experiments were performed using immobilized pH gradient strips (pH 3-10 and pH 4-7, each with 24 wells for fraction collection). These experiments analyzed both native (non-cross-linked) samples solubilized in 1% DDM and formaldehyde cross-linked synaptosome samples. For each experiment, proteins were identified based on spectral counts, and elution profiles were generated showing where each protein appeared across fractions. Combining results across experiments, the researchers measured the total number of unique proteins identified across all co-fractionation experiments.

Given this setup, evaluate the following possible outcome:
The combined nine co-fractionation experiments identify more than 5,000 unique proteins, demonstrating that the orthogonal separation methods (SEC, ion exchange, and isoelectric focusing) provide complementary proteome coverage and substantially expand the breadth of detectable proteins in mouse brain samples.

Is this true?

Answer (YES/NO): YES